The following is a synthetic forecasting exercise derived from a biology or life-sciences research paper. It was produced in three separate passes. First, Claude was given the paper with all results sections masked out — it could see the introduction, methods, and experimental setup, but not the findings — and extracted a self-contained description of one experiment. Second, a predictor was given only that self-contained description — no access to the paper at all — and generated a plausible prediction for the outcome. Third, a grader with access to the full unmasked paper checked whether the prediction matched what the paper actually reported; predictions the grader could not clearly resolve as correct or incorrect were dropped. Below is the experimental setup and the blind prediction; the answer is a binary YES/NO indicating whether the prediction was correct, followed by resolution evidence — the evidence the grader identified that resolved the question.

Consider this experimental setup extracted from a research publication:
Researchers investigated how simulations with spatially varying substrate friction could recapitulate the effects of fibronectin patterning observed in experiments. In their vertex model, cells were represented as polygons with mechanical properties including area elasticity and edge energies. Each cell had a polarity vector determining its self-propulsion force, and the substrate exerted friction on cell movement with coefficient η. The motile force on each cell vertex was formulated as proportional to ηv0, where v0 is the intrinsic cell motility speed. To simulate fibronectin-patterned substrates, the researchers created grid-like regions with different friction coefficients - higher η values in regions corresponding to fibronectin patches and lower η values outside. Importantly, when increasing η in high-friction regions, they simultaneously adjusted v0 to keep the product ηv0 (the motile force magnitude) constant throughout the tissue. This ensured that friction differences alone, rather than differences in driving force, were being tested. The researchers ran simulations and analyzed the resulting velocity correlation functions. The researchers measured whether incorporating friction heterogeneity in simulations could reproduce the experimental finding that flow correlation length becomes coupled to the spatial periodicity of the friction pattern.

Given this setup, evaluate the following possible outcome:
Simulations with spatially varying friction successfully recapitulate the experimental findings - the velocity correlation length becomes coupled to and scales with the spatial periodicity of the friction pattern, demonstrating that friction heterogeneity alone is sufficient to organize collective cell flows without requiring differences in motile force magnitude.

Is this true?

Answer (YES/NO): YES